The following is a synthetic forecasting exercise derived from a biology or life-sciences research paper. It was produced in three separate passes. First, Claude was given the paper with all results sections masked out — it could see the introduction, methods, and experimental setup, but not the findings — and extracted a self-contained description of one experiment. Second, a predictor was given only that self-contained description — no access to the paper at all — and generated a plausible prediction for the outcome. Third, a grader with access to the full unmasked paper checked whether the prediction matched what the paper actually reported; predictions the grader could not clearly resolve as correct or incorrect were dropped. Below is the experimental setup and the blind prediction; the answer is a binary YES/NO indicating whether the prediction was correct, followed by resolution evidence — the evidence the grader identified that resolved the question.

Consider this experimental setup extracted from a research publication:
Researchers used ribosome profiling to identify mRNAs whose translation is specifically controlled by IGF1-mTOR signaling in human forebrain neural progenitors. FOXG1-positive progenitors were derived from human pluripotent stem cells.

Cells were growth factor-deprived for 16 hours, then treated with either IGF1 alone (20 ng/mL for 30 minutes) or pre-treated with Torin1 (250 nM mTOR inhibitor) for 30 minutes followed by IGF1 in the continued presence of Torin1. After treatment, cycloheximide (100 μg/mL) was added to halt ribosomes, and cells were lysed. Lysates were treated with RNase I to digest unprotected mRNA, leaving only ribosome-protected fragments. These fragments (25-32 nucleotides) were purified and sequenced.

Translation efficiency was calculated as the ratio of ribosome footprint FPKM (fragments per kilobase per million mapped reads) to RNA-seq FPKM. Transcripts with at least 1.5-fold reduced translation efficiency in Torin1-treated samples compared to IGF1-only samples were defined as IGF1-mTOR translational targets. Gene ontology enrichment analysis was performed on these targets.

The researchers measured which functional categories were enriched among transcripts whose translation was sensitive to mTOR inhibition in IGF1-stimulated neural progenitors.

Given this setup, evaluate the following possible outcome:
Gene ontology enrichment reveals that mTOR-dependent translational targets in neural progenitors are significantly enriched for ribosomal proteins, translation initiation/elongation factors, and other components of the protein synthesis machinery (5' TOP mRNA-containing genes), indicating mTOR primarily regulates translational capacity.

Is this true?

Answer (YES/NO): YES